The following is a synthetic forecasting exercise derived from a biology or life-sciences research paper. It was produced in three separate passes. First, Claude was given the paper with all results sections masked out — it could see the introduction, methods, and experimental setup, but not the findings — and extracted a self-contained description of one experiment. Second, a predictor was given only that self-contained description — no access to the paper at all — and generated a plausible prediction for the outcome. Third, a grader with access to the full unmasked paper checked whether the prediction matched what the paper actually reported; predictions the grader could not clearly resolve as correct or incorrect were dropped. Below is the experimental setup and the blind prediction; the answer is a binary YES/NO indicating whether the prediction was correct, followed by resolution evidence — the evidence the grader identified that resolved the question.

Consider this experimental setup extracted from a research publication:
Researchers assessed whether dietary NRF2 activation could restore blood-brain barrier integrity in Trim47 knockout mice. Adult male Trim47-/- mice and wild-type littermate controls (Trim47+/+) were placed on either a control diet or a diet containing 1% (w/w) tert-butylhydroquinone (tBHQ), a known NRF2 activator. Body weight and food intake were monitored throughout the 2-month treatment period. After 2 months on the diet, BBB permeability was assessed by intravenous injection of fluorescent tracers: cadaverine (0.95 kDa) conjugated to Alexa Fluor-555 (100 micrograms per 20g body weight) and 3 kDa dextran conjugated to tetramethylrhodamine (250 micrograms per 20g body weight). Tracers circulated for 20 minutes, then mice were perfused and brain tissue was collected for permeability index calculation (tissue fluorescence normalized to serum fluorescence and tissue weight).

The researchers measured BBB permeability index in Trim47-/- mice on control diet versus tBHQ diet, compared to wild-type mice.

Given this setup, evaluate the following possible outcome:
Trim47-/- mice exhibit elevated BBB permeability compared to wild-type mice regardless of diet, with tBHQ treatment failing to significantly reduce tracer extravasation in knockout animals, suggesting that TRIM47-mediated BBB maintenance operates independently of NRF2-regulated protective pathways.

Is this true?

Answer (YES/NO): NO